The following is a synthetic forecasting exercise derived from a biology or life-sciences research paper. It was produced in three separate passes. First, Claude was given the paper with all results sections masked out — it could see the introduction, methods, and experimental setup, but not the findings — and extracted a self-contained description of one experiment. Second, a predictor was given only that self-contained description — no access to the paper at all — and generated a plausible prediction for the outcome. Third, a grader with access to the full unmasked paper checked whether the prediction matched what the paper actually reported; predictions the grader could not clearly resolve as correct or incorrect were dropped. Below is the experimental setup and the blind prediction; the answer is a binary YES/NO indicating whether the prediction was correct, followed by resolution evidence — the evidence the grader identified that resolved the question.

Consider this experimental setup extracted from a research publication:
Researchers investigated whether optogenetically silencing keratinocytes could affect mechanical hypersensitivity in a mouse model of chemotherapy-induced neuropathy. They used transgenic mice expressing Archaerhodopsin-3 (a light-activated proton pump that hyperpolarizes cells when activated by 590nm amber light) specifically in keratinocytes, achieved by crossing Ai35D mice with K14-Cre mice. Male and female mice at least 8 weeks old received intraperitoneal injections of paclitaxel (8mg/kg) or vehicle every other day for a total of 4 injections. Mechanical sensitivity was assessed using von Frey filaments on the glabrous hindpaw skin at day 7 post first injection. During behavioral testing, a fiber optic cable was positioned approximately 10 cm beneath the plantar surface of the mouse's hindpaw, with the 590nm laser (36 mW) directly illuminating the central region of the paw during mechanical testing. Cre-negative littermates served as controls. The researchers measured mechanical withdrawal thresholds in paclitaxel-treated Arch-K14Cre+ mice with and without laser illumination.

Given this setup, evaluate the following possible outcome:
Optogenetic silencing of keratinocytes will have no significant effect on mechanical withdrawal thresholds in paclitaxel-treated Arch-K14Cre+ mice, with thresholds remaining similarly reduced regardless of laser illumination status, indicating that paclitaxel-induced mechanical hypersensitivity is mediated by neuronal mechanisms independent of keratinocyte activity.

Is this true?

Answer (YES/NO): NO